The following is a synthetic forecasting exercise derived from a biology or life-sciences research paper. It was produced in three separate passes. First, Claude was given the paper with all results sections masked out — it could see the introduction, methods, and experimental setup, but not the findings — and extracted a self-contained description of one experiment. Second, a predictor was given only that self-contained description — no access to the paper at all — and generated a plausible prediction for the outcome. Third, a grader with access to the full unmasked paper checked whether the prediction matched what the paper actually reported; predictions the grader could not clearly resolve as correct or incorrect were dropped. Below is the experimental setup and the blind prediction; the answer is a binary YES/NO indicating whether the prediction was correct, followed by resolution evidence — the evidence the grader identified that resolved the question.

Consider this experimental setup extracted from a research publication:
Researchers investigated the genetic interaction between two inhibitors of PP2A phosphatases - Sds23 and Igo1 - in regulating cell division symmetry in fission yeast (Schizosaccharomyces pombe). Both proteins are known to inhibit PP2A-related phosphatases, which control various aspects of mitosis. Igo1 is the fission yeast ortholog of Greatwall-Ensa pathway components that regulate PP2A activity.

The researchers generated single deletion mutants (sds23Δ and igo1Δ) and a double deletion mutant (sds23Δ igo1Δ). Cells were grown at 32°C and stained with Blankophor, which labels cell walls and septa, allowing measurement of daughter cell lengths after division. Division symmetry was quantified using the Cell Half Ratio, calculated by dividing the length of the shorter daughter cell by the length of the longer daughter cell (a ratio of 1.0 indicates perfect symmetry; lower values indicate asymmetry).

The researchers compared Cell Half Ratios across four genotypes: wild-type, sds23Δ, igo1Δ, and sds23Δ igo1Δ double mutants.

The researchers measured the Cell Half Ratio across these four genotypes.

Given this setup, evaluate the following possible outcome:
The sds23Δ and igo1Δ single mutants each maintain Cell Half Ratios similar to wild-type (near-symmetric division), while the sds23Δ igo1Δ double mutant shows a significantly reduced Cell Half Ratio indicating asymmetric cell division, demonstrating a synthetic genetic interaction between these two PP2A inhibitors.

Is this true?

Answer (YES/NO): NO